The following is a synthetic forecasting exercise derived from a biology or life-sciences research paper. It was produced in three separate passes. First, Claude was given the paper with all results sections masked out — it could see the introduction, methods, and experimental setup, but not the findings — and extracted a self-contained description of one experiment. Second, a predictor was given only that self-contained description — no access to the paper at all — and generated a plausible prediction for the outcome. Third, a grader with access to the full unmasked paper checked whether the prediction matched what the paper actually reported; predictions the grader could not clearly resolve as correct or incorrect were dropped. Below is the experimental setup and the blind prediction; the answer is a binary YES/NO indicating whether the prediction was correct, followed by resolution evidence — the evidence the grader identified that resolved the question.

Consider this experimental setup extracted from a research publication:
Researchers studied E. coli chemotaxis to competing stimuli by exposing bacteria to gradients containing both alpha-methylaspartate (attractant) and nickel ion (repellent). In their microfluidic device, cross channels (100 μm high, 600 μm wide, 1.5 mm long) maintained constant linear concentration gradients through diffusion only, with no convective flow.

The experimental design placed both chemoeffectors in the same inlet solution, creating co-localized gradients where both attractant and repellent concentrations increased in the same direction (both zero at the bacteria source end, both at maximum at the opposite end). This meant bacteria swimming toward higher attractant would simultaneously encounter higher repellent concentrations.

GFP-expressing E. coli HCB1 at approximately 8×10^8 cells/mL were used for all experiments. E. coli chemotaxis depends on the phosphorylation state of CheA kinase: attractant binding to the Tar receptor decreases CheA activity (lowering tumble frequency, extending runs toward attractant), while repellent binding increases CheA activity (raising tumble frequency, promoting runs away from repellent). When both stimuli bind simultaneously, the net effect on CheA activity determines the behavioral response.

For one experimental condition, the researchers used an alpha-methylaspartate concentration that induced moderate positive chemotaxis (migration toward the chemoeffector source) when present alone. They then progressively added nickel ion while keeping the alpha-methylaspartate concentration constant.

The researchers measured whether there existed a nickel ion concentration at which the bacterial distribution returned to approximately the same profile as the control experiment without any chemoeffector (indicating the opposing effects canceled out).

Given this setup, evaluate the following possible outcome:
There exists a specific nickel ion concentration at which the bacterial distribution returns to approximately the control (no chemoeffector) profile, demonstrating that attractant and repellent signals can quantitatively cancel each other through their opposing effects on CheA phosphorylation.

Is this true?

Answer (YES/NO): YES